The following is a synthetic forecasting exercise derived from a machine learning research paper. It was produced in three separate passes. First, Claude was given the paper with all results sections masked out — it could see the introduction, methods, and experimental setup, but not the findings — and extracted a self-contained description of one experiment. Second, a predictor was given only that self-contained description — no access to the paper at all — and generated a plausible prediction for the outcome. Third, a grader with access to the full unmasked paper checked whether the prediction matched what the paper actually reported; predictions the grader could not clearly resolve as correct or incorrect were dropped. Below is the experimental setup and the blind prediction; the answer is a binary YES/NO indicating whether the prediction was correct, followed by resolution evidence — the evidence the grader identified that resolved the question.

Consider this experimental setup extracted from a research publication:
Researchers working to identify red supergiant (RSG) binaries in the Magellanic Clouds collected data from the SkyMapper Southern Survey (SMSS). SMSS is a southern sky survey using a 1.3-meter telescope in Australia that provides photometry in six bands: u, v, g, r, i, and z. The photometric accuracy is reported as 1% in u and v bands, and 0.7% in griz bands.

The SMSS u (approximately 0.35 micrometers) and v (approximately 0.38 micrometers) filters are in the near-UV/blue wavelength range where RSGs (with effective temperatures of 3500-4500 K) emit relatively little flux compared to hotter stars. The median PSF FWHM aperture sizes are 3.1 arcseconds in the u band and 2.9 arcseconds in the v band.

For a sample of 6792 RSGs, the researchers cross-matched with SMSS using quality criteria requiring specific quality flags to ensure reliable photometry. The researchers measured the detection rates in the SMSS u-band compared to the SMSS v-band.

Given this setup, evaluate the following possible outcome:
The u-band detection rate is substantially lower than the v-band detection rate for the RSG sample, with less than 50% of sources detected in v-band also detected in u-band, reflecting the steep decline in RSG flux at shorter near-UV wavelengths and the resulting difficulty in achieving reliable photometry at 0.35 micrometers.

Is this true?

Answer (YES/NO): YES